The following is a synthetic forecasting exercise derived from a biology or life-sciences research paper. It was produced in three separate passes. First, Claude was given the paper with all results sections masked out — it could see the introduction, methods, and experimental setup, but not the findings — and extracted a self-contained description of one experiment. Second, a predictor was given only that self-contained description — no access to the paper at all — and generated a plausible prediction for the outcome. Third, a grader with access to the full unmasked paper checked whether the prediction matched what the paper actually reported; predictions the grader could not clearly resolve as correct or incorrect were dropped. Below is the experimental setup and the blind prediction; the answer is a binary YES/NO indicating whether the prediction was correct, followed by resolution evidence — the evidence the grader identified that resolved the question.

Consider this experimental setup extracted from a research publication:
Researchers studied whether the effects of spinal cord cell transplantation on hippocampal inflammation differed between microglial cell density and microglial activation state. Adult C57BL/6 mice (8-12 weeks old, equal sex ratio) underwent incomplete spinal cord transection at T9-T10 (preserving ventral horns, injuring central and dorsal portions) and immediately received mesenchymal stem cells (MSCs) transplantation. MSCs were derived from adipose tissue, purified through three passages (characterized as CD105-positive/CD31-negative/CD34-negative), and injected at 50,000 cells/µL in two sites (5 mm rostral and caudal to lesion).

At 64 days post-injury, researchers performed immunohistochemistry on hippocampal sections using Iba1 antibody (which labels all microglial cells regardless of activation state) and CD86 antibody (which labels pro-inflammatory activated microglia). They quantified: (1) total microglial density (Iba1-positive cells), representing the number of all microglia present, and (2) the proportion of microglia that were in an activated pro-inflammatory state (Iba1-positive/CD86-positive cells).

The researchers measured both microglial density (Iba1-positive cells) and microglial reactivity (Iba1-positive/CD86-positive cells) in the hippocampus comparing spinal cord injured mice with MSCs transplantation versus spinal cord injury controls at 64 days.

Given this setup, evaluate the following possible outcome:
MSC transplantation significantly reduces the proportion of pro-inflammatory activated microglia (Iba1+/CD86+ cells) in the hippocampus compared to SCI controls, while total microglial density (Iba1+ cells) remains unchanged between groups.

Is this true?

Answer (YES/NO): NO